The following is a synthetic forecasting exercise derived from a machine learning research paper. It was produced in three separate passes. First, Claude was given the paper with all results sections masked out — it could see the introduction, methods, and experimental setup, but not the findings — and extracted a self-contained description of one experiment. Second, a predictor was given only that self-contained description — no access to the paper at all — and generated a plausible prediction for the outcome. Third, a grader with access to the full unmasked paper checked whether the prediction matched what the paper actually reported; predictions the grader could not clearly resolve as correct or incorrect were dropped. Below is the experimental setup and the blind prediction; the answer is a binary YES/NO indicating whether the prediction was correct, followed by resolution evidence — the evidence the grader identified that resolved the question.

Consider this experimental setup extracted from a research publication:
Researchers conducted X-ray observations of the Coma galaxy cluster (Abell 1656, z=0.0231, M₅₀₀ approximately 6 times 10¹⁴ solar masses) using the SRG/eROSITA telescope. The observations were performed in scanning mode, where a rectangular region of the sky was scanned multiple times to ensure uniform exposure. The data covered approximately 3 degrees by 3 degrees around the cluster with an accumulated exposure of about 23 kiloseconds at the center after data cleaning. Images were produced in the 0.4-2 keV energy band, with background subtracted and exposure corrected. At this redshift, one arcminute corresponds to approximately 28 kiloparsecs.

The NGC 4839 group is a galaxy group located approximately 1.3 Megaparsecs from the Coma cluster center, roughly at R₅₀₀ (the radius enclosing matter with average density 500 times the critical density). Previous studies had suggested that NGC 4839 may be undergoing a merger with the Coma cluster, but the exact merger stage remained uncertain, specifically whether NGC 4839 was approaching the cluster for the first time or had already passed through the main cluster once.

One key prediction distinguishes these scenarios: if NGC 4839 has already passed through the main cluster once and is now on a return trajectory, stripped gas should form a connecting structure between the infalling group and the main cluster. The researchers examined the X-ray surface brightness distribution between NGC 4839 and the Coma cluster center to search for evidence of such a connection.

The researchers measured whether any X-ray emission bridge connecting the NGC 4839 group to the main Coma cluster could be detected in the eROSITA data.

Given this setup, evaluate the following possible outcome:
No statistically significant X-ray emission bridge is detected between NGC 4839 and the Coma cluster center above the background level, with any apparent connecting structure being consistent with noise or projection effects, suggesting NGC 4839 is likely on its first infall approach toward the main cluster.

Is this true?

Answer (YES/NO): NO